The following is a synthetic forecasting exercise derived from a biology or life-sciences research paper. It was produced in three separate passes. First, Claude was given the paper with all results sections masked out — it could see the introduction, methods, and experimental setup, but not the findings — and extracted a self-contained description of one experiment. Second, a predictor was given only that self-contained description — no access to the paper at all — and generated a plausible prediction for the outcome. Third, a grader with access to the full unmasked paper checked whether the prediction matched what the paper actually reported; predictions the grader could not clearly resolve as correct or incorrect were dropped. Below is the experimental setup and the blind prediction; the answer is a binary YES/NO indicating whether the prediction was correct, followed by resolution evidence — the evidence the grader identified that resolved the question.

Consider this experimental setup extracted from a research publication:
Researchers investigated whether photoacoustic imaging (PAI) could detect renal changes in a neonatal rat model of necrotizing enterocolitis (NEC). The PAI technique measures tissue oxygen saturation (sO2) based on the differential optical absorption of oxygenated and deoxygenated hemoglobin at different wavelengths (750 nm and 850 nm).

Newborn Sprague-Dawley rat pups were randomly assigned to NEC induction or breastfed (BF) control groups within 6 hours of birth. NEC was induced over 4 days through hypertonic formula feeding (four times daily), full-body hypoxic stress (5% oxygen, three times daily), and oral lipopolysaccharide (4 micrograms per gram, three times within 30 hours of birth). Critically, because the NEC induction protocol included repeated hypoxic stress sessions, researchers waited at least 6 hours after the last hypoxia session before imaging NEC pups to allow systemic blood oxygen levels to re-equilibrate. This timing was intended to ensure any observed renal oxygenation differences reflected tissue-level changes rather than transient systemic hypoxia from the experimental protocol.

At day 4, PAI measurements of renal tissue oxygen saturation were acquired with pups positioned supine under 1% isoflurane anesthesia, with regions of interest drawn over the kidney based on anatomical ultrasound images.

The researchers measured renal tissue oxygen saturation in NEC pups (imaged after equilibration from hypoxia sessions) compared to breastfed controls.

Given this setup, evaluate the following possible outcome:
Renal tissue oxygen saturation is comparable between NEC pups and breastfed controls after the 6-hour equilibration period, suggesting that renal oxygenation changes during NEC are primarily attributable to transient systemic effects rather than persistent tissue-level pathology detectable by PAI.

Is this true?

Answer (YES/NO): NO